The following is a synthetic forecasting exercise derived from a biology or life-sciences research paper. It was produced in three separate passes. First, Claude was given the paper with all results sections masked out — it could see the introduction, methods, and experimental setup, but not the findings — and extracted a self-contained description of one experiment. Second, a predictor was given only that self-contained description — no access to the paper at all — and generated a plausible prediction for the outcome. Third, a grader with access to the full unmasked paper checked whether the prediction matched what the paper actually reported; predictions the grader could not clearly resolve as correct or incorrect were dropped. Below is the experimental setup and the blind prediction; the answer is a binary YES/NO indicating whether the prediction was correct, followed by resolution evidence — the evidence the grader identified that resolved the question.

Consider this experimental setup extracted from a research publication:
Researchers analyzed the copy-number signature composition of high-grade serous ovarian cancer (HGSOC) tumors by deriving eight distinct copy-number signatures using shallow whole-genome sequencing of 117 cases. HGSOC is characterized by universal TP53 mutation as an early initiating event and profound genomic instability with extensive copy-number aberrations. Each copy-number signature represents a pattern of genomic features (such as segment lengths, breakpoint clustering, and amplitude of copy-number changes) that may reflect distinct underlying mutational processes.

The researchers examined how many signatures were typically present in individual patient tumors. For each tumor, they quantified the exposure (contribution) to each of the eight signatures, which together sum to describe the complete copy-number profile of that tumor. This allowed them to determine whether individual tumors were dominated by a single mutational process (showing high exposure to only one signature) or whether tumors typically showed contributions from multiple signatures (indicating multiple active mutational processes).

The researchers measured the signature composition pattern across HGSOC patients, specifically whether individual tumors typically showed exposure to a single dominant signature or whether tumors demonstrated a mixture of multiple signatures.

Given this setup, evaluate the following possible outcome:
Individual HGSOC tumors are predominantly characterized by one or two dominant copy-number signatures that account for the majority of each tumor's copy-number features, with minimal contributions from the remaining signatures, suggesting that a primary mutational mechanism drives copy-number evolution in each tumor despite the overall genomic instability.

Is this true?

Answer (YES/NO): NO